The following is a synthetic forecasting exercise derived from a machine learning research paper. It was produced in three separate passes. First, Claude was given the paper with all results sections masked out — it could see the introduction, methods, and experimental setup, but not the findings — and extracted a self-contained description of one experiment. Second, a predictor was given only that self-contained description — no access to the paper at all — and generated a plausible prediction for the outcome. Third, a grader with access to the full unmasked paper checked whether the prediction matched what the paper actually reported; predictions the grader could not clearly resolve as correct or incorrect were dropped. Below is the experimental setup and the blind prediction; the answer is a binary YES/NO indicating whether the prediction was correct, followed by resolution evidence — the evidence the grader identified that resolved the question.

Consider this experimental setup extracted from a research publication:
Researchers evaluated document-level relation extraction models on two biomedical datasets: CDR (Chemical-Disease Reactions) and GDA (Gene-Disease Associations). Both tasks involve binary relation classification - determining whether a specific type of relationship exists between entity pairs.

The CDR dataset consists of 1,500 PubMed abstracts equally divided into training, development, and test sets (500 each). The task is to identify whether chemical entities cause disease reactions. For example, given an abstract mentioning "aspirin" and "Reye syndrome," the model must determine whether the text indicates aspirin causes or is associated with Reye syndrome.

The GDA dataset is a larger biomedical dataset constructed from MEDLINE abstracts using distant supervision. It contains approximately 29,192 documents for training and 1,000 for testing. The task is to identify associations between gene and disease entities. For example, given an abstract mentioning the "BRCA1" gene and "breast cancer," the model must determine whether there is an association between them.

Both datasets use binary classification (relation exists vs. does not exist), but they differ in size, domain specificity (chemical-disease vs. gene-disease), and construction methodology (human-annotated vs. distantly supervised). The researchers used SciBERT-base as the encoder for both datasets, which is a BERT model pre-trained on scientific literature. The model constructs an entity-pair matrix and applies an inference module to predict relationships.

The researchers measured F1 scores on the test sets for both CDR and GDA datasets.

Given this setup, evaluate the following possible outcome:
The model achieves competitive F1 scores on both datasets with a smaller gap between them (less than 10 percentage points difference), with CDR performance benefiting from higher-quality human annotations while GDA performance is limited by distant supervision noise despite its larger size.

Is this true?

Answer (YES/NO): NO